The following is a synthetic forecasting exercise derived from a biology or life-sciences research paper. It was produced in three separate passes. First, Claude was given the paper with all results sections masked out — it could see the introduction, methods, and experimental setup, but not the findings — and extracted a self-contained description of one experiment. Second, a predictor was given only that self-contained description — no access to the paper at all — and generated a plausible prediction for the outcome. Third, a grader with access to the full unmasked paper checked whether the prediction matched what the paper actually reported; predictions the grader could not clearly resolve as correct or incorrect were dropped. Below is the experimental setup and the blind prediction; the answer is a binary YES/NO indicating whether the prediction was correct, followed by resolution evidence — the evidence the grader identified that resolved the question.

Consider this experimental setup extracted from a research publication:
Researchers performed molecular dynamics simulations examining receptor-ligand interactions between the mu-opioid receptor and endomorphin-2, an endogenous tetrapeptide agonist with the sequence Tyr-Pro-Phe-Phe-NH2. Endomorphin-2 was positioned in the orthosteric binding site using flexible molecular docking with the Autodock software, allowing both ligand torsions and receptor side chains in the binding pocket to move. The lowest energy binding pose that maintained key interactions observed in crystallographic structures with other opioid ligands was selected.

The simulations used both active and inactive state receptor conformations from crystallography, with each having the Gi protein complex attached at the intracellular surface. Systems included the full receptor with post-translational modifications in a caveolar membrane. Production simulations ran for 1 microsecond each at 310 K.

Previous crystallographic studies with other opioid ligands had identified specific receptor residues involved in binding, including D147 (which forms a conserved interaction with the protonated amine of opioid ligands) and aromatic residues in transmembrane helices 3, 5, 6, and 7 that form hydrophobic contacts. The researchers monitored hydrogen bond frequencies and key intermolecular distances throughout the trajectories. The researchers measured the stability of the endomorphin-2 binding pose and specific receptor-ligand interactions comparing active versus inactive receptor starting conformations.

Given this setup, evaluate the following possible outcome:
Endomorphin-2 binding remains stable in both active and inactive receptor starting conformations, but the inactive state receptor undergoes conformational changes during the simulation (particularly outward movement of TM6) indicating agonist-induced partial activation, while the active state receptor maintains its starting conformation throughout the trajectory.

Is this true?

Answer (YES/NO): NO